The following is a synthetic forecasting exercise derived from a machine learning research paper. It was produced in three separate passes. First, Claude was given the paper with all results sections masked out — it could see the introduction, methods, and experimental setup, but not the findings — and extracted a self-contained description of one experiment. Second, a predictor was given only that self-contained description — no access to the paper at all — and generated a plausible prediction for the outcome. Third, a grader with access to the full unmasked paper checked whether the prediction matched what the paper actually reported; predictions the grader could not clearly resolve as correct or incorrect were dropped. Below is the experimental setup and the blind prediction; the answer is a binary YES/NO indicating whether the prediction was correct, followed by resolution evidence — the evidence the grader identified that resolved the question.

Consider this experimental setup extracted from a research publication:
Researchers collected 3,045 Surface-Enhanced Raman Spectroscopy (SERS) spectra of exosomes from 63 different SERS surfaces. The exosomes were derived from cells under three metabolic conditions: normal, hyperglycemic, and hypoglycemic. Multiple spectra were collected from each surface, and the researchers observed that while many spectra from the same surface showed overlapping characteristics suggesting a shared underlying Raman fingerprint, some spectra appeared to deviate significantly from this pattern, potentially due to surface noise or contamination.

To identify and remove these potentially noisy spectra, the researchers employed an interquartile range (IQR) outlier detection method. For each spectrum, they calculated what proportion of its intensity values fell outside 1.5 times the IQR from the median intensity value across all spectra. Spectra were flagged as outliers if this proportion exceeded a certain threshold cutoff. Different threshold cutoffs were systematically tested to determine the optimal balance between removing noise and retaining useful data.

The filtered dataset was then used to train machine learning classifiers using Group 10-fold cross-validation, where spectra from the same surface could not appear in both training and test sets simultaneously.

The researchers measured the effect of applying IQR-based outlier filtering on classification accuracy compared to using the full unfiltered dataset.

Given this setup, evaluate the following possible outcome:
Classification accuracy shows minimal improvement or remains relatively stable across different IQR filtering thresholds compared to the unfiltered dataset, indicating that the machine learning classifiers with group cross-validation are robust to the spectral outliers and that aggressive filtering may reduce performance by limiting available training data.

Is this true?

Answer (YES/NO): NO